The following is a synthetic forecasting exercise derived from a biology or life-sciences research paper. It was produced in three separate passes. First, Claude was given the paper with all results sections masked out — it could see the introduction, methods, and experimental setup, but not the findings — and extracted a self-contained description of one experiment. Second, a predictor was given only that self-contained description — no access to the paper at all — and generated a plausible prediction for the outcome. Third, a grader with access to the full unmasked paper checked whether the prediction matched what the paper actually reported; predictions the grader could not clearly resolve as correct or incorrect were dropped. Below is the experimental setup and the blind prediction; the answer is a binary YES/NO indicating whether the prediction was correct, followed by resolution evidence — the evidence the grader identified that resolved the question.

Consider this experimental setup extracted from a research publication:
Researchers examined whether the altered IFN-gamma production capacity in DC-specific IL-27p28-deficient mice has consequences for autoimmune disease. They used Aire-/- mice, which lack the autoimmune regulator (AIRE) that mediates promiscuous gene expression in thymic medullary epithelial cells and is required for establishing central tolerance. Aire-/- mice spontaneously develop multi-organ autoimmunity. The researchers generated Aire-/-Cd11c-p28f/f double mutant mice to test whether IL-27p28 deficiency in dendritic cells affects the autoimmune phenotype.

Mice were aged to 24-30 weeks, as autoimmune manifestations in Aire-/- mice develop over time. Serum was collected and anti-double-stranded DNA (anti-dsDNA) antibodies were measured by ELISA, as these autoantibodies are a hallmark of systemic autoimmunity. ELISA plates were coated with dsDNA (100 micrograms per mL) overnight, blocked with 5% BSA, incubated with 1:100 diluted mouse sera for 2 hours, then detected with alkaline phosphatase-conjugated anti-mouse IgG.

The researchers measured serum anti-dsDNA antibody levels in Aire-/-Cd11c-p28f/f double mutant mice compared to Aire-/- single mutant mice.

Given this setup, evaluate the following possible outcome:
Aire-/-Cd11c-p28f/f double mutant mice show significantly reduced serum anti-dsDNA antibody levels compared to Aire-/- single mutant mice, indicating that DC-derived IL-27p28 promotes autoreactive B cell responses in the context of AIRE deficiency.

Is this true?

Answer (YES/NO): NO